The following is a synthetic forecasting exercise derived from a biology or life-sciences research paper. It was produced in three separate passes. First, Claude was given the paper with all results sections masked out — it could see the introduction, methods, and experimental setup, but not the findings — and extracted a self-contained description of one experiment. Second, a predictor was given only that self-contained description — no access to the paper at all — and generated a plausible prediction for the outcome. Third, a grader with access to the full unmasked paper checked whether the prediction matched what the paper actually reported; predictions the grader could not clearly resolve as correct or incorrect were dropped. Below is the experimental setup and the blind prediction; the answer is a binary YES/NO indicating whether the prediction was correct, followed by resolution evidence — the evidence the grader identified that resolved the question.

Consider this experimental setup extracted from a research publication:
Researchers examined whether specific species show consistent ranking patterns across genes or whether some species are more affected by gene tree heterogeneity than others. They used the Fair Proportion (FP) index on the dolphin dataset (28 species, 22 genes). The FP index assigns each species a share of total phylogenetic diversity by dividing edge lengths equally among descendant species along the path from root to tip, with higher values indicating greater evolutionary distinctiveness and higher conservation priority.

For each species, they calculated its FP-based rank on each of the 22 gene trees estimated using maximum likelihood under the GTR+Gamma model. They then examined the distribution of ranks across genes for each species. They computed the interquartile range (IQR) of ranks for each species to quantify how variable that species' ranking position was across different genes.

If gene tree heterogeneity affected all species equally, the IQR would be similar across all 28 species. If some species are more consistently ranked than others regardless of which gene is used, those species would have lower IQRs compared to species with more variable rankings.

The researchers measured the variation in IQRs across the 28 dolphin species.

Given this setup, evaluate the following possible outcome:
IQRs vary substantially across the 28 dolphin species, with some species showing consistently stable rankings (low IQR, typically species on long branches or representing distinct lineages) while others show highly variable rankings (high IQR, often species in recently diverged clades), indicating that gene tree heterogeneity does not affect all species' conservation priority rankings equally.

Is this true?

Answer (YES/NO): YES